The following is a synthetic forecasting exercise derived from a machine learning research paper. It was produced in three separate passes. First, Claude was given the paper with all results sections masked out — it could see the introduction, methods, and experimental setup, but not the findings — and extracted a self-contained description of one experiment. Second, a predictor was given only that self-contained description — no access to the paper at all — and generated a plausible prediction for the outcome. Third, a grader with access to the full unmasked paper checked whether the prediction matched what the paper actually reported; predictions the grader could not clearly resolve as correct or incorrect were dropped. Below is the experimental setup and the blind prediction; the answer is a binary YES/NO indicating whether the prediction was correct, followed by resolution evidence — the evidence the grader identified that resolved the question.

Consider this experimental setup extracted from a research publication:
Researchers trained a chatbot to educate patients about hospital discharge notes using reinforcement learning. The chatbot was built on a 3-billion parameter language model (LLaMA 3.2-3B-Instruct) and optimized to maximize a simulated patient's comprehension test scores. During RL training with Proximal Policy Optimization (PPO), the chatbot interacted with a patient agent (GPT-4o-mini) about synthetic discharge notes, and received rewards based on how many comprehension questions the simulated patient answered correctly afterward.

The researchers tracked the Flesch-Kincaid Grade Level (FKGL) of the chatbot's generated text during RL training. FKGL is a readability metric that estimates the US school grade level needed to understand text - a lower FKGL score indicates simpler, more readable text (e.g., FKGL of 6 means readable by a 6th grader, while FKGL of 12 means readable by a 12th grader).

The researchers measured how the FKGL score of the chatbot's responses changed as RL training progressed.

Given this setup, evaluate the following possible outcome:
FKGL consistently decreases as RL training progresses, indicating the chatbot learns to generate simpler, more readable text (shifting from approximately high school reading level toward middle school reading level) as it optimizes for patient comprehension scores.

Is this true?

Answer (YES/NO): NO